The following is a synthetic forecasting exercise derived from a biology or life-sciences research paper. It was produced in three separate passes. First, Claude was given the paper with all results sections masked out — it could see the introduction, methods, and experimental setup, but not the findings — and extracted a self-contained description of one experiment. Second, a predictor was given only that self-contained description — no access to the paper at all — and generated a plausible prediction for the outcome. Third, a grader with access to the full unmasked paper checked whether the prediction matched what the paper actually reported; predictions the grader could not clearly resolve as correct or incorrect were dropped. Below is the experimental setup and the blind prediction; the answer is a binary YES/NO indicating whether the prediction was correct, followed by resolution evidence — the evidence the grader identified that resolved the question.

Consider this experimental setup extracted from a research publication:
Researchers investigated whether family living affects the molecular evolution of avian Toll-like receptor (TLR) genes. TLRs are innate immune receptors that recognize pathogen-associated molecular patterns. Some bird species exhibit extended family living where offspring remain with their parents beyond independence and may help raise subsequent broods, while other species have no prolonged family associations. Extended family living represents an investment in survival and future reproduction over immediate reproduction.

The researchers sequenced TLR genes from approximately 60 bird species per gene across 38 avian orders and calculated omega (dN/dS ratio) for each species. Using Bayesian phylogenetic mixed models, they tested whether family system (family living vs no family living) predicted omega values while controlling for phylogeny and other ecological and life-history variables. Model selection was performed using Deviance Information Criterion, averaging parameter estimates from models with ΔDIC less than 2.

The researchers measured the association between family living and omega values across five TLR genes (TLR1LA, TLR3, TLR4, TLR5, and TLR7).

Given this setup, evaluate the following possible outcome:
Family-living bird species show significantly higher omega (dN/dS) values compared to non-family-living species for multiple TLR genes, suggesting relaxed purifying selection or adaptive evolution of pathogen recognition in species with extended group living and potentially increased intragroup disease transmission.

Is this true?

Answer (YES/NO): NO